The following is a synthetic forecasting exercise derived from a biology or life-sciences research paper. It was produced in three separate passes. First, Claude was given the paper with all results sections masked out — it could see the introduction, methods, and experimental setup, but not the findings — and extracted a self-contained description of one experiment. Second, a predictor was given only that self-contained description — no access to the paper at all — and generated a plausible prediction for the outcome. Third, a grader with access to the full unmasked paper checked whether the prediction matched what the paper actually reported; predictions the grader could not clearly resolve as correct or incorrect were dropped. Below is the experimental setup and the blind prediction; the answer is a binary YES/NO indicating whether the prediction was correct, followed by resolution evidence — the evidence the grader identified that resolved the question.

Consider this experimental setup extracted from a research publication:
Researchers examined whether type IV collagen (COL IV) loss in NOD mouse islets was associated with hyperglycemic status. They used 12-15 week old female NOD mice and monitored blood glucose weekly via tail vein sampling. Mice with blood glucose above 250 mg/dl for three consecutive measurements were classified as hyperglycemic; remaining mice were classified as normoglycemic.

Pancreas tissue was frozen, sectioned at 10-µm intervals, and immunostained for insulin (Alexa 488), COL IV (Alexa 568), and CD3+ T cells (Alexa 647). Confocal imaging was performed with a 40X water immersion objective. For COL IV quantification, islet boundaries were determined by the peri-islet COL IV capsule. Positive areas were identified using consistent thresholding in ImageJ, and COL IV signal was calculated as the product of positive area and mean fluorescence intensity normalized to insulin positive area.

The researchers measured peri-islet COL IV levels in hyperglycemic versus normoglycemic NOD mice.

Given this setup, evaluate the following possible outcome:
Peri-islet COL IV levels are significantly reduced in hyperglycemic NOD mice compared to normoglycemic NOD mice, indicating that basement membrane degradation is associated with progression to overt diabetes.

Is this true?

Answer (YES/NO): YES